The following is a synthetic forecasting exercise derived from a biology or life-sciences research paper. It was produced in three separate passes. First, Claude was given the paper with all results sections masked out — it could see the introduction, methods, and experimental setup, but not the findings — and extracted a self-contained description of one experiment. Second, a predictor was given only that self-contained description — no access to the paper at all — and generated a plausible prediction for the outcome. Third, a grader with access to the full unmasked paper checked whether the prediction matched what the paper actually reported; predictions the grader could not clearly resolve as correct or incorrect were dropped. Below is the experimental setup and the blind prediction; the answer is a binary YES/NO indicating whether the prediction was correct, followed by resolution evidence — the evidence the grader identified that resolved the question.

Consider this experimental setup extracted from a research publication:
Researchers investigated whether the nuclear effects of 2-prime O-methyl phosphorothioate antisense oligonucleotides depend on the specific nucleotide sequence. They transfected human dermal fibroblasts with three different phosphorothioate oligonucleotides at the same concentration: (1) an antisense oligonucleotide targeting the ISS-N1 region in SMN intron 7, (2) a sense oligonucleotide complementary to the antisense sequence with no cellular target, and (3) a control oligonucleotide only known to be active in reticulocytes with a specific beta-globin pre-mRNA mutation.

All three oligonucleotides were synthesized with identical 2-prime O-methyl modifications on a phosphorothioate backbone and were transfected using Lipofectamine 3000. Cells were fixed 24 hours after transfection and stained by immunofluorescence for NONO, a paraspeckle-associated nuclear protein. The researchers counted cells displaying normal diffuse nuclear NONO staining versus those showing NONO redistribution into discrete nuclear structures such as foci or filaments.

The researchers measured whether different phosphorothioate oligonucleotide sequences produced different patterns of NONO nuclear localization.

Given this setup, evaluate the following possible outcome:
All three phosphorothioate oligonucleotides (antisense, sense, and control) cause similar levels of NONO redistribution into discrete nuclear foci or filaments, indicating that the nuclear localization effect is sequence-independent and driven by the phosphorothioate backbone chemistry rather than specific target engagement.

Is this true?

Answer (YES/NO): YES